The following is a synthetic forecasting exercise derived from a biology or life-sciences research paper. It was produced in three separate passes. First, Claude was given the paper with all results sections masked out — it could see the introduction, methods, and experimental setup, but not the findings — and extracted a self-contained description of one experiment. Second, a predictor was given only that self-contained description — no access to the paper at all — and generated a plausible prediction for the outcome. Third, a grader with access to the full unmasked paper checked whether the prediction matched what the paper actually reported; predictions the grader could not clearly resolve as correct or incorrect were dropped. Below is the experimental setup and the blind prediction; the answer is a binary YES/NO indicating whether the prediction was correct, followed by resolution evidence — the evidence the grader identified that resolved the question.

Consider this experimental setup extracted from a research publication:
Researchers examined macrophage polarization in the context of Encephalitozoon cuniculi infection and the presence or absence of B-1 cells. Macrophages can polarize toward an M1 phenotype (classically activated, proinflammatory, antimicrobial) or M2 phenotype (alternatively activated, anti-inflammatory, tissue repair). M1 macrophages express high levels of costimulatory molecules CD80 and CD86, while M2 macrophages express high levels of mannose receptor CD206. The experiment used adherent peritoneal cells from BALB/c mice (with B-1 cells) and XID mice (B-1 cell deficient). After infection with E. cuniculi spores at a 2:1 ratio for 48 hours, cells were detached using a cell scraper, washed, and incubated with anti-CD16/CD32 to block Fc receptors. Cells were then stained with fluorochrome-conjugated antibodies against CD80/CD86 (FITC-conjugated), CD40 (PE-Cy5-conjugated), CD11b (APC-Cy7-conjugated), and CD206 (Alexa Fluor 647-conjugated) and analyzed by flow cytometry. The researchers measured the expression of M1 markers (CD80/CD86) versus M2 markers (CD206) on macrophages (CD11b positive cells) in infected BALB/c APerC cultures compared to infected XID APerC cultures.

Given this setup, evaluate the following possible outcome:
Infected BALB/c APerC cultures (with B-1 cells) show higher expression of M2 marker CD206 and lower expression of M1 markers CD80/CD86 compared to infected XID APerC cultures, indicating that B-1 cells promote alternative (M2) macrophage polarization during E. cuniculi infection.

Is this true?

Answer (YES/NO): NO